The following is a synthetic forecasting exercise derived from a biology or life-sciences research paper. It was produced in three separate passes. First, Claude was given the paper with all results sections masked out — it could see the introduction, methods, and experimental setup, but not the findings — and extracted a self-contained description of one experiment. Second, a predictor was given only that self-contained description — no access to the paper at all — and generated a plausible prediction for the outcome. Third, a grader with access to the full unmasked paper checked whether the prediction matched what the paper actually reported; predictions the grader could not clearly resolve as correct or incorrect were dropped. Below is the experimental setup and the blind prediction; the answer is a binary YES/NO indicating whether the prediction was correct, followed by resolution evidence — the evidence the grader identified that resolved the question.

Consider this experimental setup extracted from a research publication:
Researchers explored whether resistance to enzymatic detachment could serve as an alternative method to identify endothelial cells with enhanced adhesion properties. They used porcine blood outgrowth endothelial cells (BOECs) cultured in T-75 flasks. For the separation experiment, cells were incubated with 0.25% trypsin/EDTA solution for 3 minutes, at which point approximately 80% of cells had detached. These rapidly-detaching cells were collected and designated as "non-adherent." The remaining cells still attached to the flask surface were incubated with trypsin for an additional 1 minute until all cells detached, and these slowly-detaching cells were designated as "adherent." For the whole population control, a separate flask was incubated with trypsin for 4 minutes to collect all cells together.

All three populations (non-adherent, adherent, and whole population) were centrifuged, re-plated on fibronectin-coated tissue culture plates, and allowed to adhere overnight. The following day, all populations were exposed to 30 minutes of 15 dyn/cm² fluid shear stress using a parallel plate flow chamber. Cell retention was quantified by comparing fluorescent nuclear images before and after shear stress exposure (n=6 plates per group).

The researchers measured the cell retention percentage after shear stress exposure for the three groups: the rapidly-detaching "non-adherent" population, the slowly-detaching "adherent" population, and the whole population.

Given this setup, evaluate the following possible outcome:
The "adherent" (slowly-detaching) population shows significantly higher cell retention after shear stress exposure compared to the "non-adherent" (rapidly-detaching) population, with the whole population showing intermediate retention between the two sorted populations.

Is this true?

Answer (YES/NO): YES